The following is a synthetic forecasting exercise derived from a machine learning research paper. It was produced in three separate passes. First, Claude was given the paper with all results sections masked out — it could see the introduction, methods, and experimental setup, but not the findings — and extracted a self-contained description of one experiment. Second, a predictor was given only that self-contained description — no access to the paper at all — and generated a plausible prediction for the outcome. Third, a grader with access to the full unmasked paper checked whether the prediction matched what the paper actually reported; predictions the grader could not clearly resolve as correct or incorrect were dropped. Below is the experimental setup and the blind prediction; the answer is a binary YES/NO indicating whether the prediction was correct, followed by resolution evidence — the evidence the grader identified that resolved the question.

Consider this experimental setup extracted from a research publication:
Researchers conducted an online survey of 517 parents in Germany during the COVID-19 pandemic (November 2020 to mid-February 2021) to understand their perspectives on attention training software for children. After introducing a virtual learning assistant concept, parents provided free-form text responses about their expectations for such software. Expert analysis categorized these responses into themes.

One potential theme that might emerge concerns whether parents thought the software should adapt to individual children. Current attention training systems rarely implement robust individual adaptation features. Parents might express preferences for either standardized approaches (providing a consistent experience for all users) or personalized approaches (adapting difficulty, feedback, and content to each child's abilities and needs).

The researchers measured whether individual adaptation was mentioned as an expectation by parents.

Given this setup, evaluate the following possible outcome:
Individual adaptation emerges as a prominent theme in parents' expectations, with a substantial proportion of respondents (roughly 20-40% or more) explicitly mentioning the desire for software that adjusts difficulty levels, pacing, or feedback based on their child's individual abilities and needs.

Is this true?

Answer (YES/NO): NO